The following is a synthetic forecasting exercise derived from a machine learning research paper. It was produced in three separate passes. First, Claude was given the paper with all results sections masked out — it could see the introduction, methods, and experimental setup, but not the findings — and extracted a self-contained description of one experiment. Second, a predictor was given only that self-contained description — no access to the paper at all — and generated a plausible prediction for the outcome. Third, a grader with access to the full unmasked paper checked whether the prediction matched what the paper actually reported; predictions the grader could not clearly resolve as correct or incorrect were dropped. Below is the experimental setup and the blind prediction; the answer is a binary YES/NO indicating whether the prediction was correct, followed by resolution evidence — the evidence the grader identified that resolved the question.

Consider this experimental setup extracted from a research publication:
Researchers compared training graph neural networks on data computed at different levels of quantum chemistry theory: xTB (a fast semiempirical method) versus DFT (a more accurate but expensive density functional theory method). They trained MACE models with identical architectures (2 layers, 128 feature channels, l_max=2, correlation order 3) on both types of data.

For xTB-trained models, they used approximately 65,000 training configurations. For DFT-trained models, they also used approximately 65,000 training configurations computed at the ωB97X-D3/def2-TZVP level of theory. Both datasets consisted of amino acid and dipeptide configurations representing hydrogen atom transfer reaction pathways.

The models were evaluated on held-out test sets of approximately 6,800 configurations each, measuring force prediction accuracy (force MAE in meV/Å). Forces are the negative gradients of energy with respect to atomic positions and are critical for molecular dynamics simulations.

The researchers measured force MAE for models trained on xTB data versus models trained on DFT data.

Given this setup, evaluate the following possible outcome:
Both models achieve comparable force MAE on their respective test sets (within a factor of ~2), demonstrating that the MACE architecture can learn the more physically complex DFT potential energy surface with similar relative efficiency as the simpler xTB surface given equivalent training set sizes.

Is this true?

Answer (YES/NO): NO